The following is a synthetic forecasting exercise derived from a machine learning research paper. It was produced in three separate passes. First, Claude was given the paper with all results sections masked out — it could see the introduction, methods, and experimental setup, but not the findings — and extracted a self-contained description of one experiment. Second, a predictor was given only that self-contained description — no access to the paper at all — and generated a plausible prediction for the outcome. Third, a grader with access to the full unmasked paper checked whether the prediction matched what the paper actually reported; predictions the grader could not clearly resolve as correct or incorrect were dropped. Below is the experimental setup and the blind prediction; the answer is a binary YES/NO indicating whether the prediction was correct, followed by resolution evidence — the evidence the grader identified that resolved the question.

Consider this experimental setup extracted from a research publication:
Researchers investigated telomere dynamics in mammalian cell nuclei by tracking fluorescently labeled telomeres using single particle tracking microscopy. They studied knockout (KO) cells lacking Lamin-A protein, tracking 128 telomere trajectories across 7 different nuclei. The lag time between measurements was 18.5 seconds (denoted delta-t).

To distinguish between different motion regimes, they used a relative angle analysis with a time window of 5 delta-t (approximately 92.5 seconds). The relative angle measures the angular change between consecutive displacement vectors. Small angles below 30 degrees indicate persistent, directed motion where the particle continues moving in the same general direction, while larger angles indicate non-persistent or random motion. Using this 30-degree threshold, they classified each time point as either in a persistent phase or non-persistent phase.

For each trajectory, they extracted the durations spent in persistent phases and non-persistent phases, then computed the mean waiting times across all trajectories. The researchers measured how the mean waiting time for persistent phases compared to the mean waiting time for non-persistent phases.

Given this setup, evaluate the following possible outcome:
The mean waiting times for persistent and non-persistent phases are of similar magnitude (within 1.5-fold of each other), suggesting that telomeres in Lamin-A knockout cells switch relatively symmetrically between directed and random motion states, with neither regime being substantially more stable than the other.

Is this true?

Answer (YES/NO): NO